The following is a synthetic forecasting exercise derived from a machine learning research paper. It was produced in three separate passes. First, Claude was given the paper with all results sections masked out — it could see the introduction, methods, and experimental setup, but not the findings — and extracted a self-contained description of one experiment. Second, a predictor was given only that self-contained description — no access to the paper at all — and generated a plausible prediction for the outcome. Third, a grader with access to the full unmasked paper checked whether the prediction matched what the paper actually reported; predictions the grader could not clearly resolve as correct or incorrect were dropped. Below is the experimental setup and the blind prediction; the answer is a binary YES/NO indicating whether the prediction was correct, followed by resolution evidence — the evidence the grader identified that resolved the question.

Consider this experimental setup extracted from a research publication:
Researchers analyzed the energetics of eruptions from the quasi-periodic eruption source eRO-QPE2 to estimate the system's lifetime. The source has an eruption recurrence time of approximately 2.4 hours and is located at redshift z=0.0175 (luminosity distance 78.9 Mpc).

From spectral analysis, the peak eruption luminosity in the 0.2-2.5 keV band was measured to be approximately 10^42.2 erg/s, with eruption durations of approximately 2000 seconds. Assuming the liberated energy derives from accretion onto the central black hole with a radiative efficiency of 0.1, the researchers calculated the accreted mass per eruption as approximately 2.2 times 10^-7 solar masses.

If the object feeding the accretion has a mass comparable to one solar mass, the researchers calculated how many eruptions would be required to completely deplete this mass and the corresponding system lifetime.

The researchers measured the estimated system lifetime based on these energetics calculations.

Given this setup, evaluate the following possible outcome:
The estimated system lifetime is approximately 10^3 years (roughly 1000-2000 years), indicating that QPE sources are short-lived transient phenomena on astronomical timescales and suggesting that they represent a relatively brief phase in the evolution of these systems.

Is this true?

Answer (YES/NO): YES